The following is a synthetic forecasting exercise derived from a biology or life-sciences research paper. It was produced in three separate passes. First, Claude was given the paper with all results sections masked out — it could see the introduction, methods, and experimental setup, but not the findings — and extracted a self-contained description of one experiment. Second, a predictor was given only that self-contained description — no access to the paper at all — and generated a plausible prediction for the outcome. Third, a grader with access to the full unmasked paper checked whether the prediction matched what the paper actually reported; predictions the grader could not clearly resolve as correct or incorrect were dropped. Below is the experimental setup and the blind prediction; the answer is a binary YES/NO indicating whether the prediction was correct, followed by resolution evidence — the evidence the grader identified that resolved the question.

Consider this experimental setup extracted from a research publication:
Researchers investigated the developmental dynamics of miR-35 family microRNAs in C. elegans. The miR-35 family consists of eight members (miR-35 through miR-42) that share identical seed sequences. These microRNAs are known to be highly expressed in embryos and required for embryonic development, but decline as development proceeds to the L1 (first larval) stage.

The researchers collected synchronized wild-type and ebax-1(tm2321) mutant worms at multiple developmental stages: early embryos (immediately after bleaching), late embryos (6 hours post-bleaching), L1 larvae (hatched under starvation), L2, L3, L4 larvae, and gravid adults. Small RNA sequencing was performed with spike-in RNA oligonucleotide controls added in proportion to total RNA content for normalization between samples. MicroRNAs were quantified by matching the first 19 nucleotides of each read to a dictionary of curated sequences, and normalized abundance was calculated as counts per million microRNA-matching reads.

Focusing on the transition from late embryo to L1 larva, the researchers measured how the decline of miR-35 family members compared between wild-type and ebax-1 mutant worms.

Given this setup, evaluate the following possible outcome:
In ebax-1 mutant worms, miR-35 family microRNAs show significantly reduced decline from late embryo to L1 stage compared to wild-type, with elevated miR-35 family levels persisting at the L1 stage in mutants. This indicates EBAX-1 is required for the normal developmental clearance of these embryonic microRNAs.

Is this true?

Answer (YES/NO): YES